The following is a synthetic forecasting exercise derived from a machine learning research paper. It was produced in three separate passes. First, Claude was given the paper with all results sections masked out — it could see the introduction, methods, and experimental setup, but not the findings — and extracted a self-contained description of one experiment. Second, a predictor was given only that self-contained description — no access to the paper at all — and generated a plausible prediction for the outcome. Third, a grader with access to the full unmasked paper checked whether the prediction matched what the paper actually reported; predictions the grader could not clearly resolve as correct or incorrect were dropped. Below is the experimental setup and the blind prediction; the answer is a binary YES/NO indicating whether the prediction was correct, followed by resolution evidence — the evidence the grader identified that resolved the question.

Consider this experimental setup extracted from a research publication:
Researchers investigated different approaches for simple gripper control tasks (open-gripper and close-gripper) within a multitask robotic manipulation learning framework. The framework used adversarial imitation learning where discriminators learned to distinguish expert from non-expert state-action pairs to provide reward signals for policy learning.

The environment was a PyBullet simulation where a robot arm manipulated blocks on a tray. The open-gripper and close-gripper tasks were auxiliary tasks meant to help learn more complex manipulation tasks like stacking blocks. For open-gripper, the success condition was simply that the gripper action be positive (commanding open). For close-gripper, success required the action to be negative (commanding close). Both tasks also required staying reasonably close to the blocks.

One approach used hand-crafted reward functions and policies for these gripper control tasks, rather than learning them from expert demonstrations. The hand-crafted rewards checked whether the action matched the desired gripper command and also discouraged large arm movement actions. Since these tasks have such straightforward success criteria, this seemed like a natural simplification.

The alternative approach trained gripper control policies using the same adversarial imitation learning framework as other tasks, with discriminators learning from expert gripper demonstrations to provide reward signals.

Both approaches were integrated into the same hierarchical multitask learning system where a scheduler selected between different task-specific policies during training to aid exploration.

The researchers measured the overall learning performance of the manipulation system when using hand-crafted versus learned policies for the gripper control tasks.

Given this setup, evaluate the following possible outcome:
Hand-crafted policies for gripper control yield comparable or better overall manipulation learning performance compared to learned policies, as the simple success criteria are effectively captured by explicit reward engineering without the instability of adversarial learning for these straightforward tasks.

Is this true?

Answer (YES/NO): NO